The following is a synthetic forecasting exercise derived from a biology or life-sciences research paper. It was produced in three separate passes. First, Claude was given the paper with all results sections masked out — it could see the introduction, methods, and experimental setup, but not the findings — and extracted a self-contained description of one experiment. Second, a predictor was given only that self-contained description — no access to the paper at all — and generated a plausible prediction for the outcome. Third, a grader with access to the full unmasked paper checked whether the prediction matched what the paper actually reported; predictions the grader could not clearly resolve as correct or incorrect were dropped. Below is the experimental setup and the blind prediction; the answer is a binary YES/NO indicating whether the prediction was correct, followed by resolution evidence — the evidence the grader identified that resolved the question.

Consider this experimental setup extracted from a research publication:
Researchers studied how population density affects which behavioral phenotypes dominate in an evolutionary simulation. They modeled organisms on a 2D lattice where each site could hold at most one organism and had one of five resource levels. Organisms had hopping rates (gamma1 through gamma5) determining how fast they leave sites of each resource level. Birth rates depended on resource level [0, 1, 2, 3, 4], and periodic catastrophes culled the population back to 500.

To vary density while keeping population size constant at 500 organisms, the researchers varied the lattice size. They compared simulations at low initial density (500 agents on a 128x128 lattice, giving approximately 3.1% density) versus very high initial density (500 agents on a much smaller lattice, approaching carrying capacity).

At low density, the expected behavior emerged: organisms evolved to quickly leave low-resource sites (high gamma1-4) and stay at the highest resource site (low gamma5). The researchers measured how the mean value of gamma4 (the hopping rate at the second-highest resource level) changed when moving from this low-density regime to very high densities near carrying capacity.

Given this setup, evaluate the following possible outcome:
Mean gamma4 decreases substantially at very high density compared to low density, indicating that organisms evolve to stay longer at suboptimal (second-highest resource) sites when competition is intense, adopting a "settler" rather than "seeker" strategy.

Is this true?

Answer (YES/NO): YES